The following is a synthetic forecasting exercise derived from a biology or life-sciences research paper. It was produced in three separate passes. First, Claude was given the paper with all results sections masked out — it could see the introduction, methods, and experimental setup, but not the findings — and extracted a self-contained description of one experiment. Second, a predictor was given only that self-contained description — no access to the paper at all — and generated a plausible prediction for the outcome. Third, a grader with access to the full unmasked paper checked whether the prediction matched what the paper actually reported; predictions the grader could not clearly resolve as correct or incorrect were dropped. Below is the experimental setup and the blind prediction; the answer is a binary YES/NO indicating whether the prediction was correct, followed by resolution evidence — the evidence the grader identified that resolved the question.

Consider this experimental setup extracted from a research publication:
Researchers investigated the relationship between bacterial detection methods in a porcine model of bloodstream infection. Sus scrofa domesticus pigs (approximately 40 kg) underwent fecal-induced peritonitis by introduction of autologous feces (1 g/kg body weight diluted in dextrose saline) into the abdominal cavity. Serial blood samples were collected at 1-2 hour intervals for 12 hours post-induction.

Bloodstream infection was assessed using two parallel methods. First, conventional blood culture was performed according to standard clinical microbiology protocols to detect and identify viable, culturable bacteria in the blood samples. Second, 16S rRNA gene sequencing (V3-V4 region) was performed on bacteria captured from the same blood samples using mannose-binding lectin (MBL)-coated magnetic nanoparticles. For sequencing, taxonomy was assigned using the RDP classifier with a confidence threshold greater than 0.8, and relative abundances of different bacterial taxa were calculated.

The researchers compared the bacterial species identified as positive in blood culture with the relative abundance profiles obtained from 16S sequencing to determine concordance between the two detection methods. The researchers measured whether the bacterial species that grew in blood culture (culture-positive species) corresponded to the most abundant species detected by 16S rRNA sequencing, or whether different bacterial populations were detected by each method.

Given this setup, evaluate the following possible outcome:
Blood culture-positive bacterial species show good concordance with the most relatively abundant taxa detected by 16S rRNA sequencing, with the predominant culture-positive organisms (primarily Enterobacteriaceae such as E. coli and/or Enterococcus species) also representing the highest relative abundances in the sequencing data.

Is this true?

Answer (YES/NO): NO